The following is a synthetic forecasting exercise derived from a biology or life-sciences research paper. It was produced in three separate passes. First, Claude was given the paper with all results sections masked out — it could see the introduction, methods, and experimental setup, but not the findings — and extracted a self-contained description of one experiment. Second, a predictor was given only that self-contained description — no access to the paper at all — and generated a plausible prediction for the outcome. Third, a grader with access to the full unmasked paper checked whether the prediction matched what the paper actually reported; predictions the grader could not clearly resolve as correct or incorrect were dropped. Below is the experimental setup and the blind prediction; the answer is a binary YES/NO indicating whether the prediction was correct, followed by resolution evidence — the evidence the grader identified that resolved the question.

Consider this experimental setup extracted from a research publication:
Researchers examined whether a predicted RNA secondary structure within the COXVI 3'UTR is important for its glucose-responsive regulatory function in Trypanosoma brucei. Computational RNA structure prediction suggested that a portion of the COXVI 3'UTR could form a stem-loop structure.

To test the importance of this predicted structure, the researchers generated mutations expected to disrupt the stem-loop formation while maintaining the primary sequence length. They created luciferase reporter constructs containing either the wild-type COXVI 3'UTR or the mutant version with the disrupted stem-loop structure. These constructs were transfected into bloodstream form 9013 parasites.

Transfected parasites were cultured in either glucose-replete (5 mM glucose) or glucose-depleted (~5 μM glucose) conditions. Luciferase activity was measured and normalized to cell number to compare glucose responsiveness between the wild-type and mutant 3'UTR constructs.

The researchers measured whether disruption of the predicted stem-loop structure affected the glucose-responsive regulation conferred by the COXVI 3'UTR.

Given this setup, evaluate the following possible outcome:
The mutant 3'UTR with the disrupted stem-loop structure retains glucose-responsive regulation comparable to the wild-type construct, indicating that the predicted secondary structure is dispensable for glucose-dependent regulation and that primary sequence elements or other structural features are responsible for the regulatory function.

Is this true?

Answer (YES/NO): NO